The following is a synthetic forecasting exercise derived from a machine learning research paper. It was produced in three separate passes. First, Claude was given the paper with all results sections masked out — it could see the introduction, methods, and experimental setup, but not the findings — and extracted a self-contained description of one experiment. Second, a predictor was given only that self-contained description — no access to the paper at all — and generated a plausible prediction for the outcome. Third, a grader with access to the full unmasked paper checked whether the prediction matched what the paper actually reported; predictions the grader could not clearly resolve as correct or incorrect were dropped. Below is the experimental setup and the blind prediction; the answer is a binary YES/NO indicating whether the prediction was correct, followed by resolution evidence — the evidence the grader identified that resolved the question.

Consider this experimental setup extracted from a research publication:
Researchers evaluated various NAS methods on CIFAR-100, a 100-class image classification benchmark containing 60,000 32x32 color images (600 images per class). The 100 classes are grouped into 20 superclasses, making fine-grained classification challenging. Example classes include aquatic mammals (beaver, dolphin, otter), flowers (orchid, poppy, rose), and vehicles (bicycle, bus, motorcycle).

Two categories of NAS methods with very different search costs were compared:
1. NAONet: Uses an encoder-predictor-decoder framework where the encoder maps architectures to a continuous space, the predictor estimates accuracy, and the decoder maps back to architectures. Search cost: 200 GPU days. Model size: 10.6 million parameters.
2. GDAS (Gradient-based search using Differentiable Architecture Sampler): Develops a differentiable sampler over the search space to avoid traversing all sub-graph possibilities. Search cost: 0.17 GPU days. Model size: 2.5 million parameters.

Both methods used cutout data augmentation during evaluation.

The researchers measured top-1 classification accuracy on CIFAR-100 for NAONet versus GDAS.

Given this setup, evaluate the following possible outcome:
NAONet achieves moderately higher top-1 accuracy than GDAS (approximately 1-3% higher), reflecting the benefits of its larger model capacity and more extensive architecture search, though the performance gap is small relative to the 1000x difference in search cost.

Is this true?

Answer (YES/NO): NO